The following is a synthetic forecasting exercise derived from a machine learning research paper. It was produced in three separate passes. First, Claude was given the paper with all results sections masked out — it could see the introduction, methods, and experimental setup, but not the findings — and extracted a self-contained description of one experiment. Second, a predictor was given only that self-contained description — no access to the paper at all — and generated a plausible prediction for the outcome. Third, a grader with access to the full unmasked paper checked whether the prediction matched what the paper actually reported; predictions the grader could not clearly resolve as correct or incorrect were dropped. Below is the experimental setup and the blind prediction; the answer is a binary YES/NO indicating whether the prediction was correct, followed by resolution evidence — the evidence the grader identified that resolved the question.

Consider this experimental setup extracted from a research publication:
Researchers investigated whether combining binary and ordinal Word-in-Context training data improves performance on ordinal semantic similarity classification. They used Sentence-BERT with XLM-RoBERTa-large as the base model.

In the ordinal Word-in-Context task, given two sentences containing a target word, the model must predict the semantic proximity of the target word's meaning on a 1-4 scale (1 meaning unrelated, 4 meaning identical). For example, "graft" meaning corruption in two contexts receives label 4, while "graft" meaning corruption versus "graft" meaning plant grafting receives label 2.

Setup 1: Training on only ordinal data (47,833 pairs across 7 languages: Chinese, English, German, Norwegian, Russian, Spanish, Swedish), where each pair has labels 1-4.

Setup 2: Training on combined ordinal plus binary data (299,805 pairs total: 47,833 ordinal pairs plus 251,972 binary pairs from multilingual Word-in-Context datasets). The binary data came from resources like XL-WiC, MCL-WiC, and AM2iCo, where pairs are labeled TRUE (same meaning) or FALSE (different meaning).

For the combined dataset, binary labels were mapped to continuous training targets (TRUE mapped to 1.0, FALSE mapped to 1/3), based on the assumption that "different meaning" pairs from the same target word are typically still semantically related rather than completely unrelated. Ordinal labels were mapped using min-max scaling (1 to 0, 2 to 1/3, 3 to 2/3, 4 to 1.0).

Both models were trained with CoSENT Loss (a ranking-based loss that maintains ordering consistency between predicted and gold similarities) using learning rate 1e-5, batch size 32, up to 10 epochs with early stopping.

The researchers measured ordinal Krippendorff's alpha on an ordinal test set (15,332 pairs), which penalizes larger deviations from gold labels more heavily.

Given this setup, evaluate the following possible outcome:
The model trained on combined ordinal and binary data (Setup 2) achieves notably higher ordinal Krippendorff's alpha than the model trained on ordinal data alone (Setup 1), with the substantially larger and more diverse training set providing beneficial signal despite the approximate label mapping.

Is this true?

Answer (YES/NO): YES